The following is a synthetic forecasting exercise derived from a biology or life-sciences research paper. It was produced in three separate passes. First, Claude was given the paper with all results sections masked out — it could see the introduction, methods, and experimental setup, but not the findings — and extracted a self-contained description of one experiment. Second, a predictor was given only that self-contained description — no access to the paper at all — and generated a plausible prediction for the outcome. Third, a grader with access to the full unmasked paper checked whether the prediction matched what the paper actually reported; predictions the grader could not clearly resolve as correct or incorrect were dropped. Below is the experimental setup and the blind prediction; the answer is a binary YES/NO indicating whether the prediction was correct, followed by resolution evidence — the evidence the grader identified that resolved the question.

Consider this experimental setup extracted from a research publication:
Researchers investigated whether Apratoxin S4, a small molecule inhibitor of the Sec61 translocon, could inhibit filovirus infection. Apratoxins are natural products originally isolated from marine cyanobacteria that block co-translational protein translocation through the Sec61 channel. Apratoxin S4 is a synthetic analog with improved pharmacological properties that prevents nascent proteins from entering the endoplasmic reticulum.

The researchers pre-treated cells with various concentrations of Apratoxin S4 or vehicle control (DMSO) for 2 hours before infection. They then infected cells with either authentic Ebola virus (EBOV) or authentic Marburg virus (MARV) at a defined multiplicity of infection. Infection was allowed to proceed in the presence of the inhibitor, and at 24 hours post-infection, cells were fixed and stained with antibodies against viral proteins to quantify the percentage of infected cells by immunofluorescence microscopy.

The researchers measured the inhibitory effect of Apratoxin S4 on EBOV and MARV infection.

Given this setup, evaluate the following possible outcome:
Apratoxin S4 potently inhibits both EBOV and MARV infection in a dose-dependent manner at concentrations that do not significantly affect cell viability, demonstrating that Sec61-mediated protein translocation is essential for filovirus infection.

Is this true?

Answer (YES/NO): YES